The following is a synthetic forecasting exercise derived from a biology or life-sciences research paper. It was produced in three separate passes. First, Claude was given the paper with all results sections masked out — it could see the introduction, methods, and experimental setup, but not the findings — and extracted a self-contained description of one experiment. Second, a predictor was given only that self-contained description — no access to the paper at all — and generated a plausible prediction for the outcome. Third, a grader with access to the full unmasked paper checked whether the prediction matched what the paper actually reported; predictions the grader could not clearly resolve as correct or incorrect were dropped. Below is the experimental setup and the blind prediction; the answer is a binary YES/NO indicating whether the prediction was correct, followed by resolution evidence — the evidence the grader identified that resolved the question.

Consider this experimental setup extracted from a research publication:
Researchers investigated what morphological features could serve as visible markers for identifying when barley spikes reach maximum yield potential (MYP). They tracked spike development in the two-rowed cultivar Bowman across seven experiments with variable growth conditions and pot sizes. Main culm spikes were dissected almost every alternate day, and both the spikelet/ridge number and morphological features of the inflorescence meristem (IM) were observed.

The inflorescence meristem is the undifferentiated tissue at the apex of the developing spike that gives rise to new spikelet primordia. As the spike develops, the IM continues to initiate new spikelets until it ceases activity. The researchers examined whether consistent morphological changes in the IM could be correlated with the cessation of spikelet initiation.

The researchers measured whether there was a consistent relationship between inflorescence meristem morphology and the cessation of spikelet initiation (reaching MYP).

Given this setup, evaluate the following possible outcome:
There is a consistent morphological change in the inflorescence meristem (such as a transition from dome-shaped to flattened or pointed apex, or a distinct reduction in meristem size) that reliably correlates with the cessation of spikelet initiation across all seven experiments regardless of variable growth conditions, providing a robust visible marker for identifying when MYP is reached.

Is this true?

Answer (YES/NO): YES